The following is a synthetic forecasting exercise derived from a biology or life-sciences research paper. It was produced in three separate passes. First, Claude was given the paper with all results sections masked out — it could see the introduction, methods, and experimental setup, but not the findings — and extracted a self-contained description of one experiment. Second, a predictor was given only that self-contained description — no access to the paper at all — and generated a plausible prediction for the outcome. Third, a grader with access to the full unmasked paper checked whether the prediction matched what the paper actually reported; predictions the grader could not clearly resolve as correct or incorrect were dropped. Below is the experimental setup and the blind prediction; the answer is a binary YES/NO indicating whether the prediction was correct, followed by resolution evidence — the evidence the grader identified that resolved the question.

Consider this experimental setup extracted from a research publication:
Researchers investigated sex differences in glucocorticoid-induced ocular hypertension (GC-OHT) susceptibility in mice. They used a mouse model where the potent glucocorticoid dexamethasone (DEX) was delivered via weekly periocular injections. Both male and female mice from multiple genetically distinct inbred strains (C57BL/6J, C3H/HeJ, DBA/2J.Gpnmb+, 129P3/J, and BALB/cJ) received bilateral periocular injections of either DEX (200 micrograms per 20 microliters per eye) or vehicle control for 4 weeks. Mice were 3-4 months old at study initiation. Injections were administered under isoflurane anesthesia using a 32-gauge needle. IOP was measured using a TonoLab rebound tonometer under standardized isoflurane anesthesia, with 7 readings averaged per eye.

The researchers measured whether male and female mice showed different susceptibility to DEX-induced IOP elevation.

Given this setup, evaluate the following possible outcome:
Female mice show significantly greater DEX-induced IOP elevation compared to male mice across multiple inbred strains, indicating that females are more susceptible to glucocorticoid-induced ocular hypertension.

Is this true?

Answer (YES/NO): NO